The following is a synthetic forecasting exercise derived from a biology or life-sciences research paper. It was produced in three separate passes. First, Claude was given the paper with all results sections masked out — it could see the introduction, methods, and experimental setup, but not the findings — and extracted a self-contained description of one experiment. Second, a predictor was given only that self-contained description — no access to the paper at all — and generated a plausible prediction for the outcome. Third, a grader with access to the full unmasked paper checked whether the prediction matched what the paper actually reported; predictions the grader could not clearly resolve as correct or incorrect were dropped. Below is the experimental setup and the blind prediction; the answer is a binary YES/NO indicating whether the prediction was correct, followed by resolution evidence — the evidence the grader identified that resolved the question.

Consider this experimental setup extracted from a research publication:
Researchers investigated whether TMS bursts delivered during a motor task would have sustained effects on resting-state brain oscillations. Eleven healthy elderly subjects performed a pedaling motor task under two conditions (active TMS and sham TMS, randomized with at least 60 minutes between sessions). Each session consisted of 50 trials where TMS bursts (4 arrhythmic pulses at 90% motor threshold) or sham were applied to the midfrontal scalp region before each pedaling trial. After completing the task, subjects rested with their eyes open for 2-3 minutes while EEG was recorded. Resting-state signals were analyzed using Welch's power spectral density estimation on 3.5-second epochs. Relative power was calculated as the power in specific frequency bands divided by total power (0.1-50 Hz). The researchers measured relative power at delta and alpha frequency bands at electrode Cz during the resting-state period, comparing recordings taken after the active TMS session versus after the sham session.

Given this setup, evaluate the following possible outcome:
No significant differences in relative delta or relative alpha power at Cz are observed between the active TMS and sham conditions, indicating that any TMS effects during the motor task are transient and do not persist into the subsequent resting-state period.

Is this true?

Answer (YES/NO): NO